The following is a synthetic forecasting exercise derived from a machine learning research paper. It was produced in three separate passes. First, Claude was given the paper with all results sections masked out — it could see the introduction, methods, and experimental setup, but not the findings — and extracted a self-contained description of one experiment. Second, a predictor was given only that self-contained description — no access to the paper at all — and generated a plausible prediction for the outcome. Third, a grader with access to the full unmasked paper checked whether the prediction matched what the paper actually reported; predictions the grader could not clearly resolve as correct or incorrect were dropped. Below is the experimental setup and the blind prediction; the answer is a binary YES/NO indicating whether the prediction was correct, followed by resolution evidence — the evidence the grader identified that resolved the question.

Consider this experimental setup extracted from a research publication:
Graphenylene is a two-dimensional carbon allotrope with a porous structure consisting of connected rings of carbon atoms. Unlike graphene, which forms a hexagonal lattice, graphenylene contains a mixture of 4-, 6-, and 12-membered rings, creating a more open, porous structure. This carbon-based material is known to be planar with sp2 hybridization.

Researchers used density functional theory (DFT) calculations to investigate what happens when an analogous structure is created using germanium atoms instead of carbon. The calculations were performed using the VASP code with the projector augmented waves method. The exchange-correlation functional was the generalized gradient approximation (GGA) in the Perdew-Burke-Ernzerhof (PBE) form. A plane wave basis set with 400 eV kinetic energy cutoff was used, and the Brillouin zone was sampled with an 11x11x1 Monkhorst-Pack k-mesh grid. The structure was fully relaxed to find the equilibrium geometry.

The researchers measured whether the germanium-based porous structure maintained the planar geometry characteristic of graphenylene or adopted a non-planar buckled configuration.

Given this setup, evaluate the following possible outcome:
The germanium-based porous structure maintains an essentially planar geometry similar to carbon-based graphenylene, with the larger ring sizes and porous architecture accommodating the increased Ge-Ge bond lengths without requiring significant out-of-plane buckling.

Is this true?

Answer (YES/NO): NO